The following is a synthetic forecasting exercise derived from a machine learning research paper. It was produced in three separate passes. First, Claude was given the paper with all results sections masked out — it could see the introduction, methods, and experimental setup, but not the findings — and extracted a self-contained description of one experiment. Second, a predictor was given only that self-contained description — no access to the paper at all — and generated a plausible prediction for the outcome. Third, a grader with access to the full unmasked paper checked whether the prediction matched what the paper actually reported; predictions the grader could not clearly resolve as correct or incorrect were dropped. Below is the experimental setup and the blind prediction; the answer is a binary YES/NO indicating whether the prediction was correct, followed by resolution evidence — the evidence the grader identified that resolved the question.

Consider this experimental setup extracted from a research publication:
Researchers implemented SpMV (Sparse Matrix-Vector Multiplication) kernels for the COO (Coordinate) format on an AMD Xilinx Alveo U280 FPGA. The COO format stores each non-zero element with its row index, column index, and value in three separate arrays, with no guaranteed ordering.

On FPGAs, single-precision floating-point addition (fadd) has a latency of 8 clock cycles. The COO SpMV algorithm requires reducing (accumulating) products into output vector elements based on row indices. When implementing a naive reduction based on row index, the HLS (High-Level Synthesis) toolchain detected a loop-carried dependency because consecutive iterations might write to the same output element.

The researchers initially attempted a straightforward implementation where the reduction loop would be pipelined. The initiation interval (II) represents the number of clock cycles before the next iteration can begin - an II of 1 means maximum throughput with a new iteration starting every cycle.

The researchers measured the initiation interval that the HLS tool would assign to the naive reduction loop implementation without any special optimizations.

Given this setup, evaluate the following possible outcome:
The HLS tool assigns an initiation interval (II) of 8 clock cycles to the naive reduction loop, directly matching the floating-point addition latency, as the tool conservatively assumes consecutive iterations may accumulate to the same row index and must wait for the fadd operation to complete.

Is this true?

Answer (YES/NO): YES